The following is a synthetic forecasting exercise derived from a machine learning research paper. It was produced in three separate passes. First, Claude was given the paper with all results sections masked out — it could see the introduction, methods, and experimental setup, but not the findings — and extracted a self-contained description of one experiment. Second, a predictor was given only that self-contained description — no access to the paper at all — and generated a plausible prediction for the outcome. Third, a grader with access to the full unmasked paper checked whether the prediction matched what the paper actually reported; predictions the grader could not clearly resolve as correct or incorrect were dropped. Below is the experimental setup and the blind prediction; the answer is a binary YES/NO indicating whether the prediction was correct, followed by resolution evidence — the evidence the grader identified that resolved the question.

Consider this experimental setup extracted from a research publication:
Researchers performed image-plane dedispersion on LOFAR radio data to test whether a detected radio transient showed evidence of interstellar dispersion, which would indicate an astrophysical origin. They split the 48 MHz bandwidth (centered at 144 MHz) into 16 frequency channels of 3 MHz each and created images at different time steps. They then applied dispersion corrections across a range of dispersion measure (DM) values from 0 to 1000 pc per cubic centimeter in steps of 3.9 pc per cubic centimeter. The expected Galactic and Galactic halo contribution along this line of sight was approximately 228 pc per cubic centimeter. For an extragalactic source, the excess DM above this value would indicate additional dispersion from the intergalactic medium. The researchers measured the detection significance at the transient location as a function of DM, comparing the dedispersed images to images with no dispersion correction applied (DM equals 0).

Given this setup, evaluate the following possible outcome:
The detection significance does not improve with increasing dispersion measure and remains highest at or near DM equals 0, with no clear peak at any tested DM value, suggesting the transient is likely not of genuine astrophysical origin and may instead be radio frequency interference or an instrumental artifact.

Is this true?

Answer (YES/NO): NO